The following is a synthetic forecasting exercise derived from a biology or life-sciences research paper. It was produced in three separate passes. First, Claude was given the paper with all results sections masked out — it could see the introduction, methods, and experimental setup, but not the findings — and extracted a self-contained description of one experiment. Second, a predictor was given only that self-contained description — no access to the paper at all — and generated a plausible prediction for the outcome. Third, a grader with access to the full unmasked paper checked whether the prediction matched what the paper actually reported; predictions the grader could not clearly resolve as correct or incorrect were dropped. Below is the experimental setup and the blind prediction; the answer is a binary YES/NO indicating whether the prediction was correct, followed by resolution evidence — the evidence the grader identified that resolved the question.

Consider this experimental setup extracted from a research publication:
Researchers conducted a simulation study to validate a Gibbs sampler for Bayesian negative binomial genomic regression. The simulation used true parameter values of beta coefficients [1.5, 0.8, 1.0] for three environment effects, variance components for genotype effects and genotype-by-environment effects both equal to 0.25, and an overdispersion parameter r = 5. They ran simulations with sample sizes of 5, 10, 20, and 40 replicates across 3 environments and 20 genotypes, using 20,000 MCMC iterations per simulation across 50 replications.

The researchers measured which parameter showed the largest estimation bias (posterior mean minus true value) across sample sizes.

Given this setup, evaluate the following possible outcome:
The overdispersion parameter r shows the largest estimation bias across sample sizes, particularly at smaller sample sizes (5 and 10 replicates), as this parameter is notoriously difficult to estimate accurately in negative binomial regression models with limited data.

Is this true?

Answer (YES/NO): NO